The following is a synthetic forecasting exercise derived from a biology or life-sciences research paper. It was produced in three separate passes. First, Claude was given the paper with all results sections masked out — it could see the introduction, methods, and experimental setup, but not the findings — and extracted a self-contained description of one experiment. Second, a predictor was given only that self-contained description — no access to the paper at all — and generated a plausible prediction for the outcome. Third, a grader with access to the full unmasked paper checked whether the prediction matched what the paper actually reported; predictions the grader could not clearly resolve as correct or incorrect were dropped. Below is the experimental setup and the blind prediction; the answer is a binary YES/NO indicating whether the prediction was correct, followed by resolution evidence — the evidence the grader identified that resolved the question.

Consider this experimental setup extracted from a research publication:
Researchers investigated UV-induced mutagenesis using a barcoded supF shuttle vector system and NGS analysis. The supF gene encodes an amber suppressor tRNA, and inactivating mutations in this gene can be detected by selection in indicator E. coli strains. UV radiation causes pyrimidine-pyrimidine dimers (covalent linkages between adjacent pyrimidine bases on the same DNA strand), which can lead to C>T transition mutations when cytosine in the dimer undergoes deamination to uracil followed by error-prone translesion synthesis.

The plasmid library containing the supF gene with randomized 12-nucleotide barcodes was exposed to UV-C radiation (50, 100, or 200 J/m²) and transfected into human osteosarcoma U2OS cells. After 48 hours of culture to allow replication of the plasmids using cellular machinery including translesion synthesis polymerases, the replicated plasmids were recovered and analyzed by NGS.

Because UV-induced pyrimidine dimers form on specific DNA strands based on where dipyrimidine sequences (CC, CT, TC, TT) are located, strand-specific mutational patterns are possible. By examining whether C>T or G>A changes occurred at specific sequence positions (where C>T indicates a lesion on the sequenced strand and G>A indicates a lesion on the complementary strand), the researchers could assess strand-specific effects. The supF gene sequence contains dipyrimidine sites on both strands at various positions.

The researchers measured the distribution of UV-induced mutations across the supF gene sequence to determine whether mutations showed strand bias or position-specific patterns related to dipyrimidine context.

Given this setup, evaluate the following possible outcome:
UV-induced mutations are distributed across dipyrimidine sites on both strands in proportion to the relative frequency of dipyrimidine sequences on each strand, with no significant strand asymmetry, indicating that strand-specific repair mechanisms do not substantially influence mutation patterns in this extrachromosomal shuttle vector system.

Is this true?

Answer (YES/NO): NO